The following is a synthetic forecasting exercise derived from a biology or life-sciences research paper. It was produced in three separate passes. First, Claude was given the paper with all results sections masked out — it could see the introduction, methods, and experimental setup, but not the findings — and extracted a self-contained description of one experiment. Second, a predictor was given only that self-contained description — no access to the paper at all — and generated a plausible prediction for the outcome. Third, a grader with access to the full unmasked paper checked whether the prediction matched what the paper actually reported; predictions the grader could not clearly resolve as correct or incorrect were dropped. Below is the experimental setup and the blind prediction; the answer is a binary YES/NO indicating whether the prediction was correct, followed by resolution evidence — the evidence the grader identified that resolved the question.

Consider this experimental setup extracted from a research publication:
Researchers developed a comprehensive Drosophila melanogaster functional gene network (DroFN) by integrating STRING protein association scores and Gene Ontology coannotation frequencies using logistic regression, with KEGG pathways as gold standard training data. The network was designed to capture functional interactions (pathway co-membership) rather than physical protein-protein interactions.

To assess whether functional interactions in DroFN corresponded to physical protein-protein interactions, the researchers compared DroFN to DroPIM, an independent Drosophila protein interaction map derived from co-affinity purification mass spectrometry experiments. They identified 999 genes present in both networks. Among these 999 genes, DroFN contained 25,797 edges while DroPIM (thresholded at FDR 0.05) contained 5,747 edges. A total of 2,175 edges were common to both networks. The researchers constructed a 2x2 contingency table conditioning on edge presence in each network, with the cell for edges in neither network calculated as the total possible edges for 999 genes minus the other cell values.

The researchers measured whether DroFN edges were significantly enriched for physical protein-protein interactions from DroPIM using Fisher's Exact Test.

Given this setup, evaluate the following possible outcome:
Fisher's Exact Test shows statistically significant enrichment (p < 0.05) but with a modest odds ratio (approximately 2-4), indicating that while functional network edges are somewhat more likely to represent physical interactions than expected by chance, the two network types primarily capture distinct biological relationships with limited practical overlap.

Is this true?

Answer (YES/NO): NO